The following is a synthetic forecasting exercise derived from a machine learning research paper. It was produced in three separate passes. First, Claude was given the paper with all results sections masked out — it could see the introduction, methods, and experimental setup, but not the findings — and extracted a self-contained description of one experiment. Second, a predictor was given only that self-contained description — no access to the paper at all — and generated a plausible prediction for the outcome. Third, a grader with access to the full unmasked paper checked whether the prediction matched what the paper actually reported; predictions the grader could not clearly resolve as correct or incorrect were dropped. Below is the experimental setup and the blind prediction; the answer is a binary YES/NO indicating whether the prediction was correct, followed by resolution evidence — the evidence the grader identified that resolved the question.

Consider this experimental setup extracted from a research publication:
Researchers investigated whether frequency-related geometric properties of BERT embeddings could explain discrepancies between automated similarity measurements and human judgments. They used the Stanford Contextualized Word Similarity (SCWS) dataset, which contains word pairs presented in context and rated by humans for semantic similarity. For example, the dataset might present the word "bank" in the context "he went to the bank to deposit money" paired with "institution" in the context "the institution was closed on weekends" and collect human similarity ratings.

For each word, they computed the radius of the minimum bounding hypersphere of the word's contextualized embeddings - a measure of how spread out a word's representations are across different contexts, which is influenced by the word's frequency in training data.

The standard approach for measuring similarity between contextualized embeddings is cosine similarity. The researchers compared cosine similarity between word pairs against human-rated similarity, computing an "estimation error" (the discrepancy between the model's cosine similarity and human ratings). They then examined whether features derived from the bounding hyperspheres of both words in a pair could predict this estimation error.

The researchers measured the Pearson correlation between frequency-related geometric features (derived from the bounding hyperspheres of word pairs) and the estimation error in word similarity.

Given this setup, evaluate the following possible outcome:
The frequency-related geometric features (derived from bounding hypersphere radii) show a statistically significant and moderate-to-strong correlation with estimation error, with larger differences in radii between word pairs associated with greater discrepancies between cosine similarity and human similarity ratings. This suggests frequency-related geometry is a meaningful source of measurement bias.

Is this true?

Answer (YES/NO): NO